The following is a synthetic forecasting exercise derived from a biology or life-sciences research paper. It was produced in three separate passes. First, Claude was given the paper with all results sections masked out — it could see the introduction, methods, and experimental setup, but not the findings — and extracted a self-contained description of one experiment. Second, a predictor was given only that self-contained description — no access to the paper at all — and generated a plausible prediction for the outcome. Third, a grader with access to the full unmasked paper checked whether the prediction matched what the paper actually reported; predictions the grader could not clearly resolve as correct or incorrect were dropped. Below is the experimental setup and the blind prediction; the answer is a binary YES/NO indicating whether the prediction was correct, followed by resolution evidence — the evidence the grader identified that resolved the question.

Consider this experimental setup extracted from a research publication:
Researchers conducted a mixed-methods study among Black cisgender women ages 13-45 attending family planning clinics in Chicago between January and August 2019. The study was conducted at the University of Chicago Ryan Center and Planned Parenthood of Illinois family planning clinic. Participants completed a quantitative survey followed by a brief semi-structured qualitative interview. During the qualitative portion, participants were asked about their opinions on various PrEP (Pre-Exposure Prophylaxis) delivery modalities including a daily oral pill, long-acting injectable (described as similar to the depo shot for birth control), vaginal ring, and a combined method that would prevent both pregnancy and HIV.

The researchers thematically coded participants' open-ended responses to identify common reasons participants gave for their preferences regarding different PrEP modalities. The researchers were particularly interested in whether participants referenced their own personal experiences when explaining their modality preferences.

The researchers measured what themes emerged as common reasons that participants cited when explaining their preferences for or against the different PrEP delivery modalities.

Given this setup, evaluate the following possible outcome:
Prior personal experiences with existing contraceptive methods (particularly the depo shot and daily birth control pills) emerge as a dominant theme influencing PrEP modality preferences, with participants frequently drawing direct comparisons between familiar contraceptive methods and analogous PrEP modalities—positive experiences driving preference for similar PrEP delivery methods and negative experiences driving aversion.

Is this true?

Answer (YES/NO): NO